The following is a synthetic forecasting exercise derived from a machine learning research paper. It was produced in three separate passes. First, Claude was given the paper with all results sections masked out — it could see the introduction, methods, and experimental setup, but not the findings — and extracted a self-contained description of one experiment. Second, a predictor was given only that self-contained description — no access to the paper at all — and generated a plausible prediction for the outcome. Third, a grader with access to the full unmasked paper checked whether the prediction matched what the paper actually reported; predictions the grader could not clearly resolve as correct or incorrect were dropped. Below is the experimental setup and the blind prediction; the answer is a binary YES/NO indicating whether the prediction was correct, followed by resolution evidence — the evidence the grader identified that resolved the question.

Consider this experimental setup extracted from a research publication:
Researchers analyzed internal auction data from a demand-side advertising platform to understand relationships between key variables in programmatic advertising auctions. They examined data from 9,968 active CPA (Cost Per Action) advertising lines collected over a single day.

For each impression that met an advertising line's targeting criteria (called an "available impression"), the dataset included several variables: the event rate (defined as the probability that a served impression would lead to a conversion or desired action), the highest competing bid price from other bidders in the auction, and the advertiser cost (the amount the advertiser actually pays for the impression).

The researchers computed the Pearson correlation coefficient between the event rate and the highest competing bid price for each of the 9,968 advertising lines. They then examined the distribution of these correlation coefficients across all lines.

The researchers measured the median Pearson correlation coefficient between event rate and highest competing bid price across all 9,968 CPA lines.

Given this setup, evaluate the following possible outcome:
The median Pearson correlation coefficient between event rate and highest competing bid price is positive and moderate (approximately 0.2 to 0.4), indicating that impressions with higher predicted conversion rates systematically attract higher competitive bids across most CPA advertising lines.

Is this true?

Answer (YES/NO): NO